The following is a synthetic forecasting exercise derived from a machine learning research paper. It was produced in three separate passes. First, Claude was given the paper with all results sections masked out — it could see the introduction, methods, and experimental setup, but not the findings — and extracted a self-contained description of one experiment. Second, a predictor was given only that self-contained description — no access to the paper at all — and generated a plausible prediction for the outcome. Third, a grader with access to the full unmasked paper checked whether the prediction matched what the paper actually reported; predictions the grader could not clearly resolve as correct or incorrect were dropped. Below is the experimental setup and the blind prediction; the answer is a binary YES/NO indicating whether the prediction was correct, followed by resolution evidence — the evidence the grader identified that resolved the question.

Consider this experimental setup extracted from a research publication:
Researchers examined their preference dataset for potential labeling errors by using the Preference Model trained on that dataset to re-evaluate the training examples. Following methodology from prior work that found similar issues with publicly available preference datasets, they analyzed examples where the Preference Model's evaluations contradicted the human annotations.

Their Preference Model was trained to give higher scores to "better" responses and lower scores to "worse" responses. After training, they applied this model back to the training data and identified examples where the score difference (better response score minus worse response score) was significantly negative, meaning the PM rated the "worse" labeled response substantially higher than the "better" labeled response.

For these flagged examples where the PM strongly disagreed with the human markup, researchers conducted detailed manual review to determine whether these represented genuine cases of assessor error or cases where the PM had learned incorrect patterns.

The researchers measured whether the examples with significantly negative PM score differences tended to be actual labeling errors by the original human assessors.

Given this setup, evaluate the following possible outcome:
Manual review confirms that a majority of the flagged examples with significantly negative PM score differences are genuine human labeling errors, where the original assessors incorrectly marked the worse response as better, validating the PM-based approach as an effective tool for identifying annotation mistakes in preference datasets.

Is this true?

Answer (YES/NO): NO